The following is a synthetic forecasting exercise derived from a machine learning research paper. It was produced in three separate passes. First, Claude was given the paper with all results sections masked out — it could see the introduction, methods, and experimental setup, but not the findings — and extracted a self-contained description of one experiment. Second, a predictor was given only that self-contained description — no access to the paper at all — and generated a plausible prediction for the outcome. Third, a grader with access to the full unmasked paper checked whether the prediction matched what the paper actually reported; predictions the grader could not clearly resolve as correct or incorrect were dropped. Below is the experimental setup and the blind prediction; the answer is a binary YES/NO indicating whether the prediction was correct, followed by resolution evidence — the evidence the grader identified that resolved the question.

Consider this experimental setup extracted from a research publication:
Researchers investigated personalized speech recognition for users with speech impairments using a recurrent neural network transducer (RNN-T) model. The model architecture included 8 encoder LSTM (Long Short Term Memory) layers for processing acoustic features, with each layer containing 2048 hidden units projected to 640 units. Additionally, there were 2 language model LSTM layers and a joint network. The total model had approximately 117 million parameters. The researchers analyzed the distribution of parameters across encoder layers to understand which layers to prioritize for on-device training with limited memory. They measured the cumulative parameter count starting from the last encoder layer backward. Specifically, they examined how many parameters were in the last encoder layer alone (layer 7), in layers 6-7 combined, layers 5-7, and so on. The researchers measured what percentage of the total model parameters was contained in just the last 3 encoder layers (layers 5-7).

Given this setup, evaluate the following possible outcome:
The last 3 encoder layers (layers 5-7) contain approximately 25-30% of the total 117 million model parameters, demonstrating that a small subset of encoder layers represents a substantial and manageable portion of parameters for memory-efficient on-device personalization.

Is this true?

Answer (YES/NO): NO